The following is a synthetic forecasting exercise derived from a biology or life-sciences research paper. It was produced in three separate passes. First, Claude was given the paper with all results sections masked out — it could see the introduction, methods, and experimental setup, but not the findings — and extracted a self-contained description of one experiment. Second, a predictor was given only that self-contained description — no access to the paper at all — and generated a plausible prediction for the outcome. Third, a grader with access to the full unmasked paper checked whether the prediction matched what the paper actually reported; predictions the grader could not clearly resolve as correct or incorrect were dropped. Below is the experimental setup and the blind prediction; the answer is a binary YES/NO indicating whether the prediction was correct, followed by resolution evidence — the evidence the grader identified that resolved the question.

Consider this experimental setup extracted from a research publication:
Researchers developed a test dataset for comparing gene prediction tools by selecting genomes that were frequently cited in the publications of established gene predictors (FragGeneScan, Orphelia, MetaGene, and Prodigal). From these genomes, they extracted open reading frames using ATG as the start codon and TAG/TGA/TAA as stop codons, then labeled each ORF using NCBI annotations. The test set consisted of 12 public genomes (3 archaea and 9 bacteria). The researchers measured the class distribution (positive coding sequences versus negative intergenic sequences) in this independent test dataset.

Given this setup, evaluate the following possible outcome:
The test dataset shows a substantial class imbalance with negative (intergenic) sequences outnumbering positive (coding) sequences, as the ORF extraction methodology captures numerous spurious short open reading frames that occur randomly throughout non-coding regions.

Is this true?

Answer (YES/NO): NO